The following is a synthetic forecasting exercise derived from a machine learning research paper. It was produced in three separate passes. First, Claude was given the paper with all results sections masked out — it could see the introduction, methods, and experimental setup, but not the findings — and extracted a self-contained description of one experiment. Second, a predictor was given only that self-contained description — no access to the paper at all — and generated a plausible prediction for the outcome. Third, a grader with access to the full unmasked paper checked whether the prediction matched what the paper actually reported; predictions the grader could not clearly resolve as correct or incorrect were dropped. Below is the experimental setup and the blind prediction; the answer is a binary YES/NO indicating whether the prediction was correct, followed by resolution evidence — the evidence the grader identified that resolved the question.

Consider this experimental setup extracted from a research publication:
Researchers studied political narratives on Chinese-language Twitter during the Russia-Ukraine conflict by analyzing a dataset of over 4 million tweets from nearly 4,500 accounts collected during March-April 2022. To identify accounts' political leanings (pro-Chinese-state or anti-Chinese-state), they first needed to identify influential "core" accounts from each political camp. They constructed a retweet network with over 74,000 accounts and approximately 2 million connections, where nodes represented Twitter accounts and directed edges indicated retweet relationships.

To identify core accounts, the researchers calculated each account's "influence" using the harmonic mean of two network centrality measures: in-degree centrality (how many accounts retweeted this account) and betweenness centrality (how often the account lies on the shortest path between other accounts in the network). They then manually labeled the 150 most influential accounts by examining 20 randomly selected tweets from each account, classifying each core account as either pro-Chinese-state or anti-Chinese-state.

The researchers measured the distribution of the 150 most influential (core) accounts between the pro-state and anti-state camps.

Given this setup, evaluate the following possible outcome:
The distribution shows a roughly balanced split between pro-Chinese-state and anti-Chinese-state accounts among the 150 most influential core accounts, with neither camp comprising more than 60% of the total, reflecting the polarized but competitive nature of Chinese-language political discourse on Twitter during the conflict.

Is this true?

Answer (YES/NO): NO